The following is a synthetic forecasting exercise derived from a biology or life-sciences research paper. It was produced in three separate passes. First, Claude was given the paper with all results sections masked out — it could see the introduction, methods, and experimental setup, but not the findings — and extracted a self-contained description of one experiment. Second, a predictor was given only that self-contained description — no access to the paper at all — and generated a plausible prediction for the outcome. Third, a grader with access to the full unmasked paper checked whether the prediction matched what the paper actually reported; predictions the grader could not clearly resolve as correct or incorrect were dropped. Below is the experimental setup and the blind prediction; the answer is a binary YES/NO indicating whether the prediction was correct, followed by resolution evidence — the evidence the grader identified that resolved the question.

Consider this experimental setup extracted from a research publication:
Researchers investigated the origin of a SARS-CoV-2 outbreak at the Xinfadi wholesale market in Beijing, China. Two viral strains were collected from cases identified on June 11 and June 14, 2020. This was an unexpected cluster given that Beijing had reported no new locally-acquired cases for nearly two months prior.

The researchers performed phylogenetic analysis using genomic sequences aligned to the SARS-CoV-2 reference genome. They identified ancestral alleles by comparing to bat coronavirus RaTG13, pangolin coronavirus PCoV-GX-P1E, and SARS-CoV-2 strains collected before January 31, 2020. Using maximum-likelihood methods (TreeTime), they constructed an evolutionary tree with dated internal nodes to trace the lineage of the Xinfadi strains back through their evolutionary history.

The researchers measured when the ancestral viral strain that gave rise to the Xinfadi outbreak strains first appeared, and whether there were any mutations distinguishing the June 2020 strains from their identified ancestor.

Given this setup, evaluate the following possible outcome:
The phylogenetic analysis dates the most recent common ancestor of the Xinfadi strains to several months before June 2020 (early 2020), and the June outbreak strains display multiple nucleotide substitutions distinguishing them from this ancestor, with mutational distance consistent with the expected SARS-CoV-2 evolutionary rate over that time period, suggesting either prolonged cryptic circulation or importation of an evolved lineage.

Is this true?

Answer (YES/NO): NO